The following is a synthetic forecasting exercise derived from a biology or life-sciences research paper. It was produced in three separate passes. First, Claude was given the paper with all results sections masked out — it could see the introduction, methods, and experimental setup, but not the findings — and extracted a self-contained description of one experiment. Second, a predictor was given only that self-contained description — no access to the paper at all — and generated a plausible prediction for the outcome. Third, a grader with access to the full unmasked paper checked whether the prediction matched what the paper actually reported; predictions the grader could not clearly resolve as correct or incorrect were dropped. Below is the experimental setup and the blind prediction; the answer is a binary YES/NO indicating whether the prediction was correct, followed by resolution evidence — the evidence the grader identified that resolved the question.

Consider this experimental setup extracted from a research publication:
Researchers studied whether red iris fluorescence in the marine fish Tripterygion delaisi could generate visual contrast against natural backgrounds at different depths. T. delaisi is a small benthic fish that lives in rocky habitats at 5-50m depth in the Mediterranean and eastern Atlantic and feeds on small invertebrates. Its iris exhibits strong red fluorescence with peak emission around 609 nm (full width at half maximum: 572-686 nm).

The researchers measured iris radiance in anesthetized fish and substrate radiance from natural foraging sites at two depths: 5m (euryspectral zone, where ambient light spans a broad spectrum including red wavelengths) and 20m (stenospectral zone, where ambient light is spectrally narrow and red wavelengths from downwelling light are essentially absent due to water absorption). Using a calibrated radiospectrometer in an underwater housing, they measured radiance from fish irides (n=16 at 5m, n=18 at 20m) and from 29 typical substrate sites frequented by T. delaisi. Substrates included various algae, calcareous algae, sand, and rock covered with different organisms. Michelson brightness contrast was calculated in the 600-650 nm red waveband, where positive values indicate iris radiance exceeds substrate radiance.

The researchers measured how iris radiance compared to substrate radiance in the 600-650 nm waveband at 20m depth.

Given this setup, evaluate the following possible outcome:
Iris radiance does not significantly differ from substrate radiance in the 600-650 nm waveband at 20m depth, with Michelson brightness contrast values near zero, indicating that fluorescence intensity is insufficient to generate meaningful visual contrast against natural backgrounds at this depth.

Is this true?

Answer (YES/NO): NO